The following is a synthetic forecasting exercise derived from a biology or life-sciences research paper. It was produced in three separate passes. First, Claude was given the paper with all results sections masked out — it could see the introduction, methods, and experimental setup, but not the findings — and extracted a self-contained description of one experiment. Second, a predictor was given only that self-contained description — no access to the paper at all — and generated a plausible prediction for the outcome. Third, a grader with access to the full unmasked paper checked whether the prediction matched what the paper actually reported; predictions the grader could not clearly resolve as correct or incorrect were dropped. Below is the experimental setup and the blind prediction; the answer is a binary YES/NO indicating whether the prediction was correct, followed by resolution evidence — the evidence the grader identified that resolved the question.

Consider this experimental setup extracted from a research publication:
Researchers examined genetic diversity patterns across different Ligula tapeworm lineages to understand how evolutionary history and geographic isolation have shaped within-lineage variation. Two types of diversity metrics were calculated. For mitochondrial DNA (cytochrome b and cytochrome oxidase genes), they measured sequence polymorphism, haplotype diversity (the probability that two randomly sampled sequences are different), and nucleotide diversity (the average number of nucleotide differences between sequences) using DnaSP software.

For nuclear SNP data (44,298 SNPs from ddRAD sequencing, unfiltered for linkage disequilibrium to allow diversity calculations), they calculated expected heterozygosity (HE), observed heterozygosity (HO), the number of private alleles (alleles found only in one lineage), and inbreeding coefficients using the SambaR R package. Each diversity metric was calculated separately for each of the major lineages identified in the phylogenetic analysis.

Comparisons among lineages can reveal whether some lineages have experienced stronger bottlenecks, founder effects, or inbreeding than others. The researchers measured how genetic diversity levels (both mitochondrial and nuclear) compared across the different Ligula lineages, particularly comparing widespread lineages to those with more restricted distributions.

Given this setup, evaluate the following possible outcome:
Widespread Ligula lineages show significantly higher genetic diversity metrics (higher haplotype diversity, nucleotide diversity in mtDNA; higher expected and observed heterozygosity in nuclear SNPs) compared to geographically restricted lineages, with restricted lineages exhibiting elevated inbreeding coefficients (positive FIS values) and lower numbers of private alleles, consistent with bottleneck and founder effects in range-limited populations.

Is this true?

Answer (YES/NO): NO